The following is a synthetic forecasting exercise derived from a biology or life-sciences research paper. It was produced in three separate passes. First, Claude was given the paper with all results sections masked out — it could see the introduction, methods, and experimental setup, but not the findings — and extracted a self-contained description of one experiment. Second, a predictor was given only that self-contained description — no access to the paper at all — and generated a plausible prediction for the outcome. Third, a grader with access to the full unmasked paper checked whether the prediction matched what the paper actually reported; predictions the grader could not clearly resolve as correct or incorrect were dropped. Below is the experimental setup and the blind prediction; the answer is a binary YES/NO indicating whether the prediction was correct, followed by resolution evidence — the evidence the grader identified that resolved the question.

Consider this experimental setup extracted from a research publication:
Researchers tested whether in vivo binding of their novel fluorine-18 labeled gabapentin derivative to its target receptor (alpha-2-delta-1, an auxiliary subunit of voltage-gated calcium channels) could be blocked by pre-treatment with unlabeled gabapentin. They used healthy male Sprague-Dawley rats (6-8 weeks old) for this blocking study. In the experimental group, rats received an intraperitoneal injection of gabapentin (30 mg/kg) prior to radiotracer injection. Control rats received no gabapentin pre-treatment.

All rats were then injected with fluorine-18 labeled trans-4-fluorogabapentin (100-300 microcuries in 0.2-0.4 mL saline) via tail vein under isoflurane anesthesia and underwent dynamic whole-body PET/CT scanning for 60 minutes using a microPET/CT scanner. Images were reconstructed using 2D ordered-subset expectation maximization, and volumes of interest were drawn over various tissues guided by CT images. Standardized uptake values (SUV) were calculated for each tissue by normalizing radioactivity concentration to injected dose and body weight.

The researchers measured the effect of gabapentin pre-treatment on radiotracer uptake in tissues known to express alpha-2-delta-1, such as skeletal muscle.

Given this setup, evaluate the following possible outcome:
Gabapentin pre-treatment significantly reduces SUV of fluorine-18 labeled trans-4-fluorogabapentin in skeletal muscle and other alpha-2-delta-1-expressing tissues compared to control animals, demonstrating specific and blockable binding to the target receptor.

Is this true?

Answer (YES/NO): NO